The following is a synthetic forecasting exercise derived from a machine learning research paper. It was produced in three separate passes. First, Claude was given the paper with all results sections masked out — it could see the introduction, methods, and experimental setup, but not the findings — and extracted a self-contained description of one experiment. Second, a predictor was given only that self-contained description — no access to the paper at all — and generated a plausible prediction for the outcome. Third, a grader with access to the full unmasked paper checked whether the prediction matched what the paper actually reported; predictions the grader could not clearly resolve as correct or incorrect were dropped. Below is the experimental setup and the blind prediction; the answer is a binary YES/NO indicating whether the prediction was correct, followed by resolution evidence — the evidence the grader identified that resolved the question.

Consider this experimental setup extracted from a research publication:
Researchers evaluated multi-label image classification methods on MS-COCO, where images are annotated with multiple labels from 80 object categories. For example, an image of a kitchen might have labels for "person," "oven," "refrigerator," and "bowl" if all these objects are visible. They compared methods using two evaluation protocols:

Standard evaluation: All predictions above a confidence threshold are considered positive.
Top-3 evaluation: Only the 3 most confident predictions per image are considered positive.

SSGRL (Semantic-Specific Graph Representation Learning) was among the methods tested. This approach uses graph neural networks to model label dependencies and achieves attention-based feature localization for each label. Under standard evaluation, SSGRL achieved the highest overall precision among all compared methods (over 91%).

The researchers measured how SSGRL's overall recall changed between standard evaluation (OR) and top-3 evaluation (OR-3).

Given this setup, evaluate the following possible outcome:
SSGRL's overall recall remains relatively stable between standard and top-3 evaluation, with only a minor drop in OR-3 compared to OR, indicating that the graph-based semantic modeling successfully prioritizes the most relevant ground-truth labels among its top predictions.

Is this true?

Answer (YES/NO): NO